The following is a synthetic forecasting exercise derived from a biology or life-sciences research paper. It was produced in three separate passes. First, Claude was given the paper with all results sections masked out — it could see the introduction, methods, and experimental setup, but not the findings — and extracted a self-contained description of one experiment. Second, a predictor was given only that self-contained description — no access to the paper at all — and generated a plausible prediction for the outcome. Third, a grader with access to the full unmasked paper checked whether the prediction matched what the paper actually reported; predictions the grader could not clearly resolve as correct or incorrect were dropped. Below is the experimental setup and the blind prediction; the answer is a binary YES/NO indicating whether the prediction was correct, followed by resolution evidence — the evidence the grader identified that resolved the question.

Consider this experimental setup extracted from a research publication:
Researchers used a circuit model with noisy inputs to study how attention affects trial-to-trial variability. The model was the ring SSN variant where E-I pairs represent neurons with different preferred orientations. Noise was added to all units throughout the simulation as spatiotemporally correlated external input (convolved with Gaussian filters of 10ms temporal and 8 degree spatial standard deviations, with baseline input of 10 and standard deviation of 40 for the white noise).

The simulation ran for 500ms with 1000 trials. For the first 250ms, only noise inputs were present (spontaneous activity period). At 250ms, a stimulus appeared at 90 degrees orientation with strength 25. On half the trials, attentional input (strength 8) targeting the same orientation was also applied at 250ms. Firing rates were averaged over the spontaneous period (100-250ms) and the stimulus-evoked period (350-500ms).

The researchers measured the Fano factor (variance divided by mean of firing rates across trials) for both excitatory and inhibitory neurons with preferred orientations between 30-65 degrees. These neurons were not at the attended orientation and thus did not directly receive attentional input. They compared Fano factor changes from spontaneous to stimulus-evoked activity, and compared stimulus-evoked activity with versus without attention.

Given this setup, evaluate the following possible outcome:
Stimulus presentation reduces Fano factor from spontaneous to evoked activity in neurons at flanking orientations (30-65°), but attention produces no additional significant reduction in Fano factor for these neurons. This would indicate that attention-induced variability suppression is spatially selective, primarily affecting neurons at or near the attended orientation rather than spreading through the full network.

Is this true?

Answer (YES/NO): NO